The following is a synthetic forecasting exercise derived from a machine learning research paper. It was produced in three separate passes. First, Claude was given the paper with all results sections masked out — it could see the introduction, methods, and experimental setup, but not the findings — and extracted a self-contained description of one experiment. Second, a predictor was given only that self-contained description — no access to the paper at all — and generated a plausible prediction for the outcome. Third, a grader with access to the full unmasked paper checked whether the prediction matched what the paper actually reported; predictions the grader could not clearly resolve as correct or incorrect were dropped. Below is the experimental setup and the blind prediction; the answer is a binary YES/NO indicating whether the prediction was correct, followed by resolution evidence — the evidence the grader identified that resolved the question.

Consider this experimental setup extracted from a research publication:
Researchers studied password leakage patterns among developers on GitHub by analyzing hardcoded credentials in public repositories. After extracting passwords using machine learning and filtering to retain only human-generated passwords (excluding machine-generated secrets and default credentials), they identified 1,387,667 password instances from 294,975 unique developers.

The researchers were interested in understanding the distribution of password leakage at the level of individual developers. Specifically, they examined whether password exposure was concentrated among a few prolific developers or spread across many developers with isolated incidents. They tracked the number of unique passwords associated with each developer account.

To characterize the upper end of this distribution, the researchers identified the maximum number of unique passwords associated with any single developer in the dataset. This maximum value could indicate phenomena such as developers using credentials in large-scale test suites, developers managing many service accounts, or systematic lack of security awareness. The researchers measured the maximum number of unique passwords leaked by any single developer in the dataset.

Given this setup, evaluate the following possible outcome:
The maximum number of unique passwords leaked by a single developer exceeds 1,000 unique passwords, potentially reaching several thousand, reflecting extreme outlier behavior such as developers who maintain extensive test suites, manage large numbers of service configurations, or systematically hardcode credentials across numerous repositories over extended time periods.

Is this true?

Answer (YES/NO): YES